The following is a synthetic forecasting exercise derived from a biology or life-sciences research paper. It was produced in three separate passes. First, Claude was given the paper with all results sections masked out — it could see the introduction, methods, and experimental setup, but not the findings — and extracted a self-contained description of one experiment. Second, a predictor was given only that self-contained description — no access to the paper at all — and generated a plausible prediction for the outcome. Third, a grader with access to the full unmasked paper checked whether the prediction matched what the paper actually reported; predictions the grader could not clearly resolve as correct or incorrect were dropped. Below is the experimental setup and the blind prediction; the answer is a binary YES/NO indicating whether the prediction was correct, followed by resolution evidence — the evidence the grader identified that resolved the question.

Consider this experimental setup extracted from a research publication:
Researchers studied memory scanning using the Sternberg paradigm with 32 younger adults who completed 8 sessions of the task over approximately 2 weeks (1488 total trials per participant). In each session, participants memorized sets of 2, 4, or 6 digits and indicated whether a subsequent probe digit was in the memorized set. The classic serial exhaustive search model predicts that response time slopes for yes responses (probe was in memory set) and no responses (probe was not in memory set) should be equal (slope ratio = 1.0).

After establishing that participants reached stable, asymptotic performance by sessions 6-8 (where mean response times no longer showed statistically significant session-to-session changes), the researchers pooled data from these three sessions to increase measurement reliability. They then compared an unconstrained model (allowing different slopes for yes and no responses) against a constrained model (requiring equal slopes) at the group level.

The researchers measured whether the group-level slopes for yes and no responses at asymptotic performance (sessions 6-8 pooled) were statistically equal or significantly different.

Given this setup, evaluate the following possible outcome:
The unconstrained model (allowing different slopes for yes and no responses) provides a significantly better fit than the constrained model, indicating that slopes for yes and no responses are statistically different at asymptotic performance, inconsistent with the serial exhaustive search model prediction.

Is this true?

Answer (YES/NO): YES